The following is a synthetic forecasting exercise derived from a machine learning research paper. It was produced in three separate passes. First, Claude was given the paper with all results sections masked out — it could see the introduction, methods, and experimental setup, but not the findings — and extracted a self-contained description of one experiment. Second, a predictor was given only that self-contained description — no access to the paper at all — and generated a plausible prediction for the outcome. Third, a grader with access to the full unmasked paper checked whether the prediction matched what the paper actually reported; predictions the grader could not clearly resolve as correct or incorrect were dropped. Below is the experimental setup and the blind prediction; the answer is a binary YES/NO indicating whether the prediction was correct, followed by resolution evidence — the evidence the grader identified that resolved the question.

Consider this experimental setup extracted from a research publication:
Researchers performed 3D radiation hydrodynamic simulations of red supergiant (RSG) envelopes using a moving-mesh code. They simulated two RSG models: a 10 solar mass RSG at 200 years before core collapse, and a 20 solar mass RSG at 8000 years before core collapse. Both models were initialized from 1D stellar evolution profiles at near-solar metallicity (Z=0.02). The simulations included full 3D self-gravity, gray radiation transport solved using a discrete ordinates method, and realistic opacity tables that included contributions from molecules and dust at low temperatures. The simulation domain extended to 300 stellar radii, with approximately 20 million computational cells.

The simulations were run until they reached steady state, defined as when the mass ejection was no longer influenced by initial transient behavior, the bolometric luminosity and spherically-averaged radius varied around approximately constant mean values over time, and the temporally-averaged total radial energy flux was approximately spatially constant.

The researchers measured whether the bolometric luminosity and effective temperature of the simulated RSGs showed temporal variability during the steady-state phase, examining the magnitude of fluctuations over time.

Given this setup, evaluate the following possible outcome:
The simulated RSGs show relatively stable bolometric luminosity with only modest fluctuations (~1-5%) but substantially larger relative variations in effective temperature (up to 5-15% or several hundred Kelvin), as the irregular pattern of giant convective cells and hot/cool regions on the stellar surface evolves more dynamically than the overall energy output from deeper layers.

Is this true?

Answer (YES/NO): NO